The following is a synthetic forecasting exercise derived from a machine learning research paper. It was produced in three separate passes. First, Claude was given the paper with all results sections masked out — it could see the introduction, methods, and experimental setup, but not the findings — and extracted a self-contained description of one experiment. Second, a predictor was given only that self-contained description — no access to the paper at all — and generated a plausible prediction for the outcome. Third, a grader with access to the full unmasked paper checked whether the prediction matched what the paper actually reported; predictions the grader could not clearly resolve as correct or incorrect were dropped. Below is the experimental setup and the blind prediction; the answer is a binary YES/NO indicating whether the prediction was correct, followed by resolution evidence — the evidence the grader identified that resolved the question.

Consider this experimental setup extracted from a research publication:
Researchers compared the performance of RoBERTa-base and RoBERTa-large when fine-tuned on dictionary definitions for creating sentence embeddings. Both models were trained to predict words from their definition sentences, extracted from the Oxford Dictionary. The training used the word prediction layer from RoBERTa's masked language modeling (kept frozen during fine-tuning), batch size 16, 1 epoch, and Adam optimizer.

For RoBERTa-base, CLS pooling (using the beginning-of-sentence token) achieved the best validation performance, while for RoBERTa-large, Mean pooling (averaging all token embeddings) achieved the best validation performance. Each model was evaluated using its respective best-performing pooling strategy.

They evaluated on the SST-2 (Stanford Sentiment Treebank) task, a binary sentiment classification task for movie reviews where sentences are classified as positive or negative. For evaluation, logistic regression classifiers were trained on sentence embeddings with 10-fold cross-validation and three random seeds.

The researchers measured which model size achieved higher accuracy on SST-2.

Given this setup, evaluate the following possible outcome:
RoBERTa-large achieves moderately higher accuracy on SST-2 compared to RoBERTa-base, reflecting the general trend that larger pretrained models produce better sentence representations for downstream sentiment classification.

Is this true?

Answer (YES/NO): YES